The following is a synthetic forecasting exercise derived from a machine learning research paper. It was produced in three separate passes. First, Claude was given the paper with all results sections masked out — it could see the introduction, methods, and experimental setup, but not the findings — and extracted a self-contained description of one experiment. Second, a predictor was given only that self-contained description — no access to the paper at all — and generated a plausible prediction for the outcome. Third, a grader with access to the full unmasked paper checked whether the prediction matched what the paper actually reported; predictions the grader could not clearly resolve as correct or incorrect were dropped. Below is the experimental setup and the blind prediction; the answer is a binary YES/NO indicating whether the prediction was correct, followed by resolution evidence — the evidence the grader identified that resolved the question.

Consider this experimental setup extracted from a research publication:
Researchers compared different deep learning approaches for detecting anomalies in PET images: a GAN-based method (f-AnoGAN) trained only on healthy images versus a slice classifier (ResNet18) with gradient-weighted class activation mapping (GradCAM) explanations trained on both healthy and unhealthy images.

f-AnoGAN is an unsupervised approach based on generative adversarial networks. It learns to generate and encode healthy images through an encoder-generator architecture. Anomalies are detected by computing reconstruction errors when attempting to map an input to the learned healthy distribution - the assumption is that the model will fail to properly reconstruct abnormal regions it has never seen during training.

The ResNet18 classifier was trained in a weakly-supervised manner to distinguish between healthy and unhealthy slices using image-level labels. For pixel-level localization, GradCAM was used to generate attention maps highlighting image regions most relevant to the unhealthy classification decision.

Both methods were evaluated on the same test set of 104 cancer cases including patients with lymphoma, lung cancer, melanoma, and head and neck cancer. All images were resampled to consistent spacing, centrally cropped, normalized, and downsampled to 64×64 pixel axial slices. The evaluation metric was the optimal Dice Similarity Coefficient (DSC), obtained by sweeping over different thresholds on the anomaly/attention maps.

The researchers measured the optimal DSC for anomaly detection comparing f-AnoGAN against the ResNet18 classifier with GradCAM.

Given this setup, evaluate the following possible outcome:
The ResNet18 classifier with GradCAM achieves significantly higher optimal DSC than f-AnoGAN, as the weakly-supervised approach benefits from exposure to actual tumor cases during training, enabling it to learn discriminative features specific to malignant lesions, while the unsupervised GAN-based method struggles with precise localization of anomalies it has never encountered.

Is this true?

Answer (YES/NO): NO